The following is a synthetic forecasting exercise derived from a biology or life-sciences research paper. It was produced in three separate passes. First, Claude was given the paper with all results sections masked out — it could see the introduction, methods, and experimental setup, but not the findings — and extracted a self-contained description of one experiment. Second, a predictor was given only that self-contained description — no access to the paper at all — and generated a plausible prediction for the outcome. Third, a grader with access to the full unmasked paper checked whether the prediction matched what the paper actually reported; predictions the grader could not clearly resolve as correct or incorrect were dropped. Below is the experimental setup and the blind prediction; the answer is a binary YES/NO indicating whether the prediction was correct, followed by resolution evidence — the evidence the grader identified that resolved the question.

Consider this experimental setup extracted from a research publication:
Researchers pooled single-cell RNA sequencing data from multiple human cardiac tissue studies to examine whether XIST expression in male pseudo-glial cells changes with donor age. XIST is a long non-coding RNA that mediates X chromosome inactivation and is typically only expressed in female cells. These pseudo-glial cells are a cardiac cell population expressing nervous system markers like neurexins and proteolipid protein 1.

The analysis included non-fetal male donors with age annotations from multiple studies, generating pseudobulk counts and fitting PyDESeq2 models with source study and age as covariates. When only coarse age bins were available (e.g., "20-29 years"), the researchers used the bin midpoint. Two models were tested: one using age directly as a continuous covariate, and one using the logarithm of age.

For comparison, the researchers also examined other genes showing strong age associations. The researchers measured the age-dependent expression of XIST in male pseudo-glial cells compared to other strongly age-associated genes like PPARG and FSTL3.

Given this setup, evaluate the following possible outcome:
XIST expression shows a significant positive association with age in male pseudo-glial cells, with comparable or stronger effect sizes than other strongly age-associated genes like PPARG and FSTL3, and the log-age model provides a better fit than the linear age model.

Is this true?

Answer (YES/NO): NO